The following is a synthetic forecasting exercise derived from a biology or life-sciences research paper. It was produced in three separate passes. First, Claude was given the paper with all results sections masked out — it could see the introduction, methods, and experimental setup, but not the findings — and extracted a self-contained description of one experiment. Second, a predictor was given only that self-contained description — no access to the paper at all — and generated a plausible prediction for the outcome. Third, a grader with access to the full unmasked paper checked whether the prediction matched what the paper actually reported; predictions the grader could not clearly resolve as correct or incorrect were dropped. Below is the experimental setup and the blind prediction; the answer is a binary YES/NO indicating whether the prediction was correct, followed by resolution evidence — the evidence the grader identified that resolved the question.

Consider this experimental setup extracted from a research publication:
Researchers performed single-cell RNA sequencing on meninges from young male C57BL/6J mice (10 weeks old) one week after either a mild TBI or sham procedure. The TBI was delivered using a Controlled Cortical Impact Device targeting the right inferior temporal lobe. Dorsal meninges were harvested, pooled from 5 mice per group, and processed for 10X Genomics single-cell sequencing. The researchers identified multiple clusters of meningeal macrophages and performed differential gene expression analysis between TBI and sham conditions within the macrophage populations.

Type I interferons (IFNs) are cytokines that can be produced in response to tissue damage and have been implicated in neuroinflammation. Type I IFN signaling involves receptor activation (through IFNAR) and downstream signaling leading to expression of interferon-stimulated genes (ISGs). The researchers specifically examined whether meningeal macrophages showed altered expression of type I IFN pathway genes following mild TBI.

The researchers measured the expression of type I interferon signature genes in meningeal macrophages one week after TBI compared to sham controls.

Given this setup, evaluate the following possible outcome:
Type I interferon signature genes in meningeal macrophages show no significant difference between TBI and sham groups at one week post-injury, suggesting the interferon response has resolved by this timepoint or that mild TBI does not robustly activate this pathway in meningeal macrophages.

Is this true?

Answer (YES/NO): NO